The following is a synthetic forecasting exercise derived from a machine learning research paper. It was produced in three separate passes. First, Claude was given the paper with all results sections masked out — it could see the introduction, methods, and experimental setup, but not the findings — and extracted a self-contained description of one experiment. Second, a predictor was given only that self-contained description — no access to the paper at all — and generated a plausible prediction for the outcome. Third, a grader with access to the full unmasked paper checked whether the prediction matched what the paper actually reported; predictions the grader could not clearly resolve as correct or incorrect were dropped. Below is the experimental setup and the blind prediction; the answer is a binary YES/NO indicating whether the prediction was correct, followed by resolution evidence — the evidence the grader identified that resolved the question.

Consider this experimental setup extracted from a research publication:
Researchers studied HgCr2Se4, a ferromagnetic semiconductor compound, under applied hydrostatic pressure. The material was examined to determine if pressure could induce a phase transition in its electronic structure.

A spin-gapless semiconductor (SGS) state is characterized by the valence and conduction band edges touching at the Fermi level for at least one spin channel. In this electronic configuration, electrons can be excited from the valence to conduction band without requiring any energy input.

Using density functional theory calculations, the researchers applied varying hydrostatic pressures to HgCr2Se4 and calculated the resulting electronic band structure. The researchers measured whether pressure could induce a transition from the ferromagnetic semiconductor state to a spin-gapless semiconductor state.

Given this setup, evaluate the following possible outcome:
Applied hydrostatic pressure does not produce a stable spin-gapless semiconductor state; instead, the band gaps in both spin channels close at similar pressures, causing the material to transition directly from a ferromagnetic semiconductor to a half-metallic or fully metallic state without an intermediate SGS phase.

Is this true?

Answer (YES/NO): NO